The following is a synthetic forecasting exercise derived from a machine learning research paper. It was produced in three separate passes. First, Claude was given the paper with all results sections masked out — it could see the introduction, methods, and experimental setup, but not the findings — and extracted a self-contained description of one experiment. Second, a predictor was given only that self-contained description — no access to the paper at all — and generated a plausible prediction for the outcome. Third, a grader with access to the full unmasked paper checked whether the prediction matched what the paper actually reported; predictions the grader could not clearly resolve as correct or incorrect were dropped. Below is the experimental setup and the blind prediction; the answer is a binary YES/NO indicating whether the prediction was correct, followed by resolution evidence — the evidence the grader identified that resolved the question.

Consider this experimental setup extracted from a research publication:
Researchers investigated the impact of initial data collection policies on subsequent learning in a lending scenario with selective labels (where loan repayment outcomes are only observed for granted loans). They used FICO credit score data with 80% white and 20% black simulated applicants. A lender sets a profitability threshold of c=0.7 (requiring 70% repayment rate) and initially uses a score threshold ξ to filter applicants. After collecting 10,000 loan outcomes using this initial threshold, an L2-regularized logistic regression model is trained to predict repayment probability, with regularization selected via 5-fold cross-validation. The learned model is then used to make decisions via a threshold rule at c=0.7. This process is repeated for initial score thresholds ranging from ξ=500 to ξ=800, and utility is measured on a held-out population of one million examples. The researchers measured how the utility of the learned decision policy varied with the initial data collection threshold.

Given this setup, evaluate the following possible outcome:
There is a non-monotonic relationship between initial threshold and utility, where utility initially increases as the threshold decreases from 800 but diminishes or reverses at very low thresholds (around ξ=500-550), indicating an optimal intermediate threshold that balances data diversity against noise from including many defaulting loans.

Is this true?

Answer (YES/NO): NO